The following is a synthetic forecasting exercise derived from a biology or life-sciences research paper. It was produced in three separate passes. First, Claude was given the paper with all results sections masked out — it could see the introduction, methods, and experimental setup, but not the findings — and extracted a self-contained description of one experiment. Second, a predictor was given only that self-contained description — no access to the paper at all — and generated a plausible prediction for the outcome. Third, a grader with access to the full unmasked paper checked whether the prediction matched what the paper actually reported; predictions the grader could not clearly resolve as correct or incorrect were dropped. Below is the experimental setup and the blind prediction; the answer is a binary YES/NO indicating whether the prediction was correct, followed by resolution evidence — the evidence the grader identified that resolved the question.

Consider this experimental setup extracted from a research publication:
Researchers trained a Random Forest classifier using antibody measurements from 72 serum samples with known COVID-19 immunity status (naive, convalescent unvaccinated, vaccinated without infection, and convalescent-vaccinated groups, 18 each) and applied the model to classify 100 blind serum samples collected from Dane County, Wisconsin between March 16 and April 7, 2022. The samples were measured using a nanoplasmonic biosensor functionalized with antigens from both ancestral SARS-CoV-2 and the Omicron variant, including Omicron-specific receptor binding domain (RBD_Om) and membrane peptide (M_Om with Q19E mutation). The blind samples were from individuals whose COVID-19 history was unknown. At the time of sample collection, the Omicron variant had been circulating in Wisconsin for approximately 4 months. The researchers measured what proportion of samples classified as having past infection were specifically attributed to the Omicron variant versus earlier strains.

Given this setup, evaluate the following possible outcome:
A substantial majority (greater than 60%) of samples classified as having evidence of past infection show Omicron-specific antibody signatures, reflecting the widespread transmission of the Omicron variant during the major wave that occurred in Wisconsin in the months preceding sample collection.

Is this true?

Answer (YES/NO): NO